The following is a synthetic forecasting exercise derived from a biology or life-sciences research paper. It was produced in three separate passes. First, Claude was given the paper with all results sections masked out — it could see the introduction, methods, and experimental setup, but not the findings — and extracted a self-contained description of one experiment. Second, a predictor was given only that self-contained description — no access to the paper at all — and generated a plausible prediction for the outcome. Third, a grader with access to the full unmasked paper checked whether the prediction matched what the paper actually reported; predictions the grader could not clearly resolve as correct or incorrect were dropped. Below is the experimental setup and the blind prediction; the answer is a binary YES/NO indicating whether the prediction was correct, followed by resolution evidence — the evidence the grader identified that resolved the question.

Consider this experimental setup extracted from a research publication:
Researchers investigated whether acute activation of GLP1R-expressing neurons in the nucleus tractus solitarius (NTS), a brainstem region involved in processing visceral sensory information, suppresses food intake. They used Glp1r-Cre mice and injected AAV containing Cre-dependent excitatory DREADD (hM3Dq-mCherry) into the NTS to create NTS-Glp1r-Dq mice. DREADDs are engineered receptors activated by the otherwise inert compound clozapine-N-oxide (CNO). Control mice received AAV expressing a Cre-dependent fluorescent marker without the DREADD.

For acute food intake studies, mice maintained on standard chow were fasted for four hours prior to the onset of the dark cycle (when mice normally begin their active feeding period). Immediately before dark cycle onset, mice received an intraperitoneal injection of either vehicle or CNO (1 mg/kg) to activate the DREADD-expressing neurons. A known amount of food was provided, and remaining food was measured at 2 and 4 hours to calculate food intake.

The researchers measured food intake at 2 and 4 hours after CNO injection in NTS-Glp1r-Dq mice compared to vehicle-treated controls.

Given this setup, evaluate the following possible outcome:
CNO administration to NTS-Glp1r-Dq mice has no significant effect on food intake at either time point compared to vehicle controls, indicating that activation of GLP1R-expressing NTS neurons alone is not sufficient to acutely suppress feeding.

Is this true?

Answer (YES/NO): NO